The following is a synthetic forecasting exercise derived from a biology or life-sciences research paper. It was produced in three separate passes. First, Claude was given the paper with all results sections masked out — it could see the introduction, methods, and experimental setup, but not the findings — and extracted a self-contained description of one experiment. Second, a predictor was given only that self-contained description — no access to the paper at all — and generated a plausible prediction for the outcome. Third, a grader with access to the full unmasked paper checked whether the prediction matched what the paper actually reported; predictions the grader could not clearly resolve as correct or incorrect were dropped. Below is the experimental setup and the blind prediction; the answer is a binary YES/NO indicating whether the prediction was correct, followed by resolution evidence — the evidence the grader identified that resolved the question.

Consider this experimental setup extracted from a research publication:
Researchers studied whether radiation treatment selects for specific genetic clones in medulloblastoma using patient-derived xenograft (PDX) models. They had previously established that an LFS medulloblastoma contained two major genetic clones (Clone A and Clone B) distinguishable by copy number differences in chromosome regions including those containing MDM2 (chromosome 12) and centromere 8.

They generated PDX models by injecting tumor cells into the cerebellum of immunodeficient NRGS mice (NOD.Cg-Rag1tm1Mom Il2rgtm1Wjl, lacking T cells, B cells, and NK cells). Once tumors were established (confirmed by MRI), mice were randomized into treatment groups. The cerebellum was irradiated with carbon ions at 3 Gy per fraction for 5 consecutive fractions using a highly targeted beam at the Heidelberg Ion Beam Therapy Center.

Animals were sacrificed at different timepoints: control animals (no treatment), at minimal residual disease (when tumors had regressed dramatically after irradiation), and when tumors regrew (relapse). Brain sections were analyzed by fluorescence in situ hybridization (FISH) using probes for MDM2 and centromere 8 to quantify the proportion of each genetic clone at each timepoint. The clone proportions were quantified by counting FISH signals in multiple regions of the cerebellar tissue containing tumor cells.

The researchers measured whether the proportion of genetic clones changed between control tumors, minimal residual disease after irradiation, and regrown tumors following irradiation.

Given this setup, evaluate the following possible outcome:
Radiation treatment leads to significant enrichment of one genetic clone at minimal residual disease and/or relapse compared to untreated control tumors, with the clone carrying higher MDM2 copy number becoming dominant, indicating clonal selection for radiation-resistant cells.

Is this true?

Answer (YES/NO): NO